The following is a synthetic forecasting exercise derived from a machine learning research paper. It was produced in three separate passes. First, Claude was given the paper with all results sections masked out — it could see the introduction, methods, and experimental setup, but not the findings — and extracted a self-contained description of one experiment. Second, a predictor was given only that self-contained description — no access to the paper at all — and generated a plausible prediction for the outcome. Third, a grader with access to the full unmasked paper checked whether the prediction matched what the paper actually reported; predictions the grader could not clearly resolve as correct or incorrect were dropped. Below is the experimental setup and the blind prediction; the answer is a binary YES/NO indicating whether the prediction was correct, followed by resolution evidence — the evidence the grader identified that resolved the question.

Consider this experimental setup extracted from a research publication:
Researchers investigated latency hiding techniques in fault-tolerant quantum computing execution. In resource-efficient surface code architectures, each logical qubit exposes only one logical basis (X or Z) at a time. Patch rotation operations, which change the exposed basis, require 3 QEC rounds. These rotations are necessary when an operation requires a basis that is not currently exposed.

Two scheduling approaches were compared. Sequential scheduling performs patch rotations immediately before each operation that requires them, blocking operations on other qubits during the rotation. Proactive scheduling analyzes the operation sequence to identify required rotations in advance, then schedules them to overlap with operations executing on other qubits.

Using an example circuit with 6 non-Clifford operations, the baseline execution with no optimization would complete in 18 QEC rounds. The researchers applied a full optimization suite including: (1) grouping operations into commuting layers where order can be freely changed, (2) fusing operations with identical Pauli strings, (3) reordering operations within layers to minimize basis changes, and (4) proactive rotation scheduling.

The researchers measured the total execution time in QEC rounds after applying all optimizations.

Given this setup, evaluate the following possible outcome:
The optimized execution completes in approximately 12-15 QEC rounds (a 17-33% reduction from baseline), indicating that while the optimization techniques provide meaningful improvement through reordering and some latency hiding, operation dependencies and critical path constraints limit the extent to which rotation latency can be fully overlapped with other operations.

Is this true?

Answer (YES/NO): YES